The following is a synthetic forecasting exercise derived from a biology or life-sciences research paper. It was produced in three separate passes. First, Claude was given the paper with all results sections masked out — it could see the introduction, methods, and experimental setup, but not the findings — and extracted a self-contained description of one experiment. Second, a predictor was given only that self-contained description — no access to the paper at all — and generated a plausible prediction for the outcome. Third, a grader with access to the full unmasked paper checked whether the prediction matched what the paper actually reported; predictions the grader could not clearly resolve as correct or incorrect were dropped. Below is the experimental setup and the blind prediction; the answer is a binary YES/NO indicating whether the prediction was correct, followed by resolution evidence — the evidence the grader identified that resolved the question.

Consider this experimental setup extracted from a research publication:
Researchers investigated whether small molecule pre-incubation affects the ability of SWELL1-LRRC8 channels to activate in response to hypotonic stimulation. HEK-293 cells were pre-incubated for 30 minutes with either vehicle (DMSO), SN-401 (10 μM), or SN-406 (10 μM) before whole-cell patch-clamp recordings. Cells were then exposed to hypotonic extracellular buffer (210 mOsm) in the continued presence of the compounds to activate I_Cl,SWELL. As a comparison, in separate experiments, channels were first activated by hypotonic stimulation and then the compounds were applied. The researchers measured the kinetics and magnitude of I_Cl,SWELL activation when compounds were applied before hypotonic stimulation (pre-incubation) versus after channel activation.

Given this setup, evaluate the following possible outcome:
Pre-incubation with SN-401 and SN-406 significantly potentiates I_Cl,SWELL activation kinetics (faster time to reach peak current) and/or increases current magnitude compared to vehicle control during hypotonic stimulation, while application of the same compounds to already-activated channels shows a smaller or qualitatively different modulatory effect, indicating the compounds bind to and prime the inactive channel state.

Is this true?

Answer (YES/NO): NO